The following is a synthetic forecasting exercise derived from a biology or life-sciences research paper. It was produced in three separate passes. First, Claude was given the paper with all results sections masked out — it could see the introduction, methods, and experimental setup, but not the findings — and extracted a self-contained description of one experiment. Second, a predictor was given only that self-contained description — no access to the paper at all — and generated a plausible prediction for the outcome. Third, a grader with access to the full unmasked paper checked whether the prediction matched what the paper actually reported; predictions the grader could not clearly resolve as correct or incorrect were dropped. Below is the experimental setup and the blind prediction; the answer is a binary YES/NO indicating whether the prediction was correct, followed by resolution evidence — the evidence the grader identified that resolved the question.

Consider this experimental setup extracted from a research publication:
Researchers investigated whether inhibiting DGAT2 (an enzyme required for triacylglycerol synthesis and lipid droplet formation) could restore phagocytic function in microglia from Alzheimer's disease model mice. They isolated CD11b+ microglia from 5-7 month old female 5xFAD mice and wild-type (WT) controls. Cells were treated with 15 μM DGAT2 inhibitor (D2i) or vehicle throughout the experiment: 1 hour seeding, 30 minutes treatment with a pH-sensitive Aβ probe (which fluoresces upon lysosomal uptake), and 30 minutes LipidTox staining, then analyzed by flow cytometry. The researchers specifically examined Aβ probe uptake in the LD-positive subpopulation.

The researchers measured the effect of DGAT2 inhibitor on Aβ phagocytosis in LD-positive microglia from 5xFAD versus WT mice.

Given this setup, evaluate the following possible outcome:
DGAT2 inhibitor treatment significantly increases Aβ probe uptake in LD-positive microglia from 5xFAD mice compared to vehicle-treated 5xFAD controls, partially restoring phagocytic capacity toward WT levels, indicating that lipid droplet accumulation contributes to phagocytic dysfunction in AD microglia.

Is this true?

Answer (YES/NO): YES